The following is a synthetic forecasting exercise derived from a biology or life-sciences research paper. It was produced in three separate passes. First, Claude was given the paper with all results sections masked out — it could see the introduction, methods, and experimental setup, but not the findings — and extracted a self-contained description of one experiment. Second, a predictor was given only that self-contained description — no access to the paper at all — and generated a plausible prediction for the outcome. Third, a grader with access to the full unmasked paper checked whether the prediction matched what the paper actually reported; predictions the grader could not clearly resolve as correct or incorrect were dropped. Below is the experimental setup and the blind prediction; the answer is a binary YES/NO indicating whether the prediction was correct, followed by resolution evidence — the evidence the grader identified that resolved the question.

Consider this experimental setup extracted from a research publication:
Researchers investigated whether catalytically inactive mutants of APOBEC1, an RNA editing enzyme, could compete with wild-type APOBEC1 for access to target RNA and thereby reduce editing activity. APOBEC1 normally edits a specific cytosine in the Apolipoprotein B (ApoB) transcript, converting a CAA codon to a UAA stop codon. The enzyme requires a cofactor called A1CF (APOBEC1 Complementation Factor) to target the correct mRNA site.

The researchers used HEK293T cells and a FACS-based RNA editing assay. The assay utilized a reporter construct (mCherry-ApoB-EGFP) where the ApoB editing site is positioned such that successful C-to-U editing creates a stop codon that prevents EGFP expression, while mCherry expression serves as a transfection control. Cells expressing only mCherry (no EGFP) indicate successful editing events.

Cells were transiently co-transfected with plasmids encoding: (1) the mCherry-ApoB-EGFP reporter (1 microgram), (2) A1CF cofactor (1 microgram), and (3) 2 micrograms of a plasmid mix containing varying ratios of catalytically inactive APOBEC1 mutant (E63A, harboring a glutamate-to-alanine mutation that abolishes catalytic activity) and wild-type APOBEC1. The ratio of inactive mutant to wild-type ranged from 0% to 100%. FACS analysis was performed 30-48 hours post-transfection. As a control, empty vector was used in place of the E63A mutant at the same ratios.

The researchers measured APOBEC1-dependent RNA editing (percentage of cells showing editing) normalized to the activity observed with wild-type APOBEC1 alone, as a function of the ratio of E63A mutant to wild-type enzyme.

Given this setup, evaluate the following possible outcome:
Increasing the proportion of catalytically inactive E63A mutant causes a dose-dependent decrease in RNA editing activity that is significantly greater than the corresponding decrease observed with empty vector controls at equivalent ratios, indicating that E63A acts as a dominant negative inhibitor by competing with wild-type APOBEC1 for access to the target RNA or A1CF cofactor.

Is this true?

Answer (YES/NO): YES